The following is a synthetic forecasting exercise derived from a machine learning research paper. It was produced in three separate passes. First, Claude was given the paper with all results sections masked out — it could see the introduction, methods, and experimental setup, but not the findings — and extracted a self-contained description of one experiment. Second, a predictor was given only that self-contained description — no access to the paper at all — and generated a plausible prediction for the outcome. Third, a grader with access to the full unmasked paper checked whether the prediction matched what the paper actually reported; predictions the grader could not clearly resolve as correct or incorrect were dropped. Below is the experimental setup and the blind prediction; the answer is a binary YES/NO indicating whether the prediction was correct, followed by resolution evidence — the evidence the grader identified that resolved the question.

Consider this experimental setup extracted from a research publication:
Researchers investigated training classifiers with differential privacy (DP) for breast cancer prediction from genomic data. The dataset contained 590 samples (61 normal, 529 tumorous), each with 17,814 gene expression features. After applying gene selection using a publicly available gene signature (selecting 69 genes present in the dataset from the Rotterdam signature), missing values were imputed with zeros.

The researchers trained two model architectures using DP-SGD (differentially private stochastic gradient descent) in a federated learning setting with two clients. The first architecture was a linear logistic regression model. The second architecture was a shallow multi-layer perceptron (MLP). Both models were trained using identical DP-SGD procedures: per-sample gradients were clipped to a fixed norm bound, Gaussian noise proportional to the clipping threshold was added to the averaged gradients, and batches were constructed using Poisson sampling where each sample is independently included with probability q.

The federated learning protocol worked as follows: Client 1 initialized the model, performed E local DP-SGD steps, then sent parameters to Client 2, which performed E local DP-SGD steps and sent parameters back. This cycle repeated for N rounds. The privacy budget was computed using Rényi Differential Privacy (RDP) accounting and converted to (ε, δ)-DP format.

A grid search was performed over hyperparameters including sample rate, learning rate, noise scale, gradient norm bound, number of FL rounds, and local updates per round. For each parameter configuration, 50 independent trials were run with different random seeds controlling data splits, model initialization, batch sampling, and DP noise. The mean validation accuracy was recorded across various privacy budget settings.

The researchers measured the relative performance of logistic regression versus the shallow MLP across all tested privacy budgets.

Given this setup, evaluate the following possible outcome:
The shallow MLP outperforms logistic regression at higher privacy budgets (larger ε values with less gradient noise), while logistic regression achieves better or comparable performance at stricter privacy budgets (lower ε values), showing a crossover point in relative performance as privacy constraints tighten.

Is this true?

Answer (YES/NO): NO